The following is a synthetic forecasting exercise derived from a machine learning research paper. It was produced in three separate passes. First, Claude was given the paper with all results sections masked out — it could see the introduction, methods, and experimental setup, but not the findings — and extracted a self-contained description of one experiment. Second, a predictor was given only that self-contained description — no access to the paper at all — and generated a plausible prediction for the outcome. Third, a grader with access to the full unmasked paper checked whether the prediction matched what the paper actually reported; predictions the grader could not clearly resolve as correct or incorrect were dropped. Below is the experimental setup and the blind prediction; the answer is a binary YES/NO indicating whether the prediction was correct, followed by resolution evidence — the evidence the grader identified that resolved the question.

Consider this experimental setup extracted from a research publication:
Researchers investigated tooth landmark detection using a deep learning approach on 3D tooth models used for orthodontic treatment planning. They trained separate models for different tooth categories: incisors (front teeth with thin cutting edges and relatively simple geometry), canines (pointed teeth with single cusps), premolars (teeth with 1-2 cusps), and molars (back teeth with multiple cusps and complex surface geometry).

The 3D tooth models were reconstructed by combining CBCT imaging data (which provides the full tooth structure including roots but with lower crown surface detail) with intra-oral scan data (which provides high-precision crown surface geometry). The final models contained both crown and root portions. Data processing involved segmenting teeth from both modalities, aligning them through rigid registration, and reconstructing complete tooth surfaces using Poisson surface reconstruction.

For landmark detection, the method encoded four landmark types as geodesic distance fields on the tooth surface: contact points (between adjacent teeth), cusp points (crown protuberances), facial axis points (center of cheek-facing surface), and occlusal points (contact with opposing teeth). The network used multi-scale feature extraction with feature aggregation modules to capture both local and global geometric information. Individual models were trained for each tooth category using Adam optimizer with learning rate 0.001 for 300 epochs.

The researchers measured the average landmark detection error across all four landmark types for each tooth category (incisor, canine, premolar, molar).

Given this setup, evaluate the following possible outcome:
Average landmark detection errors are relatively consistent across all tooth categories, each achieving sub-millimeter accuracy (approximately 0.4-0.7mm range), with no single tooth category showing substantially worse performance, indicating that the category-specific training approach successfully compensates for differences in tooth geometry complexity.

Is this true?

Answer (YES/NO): NO